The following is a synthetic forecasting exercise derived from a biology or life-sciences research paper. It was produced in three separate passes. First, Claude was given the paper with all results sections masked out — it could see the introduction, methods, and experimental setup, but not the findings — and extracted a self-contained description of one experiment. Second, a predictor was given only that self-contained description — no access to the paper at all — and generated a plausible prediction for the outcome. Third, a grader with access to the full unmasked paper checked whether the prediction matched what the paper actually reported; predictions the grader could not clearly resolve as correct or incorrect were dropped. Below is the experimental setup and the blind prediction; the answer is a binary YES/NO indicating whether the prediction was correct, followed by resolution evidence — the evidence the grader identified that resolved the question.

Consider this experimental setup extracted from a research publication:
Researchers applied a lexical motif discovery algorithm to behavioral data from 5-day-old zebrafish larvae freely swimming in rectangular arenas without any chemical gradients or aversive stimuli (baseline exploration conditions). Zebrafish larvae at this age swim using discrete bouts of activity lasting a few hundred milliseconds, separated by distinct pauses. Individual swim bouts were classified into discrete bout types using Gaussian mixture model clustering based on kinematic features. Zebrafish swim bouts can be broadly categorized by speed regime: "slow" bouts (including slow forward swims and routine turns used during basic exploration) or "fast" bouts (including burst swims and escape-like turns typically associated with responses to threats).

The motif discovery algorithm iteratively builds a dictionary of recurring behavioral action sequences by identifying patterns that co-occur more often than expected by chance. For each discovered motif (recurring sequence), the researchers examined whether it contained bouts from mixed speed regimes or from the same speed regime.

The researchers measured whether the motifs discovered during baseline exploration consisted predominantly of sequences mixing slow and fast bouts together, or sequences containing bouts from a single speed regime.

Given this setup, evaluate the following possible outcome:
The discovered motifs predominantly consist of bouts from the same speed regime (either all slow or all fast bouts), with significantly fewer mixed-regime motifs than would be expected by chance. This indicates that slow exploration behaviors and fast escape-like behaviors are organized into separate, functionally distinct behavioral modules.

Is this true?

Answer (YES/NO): YES